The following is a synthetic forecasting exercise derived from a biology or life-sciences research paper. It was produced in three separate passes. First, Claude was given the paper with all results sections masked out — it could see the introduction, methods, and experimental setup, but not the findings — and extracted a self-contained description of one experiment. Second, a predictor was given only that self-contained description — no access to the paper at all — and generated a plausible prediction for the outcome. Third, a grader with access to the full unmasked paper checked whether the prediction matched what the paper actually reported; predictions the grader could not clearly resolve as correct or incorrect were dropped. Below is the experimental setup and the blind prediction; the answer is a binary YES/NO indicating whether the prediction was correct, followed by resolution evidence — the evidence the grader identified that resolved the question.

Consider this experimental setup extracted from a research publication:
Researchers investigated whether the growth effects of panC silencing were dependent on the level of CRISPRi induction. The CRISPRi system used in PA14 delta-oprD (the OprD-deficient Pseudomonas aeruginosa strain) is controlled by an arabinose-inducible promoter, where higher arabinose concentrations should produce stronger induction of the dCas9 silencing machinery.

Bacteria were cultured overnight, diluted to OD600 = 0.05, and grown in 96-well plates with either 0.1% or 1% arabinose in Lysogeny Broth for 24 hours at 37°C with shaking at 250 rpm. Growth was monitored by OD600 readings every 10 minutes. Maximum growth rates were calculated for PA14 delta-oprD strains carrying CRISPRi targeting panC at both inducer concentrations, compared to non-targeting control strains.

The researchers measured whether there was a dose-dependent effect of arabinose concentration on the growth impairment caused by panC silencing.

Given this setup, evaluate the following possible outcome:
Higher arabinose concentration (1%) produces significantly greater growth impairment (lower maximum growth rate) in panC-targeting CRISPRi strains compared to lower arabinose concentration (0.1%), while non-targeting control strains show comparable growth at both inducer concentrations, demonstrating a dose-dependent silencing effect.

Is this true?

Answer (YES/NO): YES